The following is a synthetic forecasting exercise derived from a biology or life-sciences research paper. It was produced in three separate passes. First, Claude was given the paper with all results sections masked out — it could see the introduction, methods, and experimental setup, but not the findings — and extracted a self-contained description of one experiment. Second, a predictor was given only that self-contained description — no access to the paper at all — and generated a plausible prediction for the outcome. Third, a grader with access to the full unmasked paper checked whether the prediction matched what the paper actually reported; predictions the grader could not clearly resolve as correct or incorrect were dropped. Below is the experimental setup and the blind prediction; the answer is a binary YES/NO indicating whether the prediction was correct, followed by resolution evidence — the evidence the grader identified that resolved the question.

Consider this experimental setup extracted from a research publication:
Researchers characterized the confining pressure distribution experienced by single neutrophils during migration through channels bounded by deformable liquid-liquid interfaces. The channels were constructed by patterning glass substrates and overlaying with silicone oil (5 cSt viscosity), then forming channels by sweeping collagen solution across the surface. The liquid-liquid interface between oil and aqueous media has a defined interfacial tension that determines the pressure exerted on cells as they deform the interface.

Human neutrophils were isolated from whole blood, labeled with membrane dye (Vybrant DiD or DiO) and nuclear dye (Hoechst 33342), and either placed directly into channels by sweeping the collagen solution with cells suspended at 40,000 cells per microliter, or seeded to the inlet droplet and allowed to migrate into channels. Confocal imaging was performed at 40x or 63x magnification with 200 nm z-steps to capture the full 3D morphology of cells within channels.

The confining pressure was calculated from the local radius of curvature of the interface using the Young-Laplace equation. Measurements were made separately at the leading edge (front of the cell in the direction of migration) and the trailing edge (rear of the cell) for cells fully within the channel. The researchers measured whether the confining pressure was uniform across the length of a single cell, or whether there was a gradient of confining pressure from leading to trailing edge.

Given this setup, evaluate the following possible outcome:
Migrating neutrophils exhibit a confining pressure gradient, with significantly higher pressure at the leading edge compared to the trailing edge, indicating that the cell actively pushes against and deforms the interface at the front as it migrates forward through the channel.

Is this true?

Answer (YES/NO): YES